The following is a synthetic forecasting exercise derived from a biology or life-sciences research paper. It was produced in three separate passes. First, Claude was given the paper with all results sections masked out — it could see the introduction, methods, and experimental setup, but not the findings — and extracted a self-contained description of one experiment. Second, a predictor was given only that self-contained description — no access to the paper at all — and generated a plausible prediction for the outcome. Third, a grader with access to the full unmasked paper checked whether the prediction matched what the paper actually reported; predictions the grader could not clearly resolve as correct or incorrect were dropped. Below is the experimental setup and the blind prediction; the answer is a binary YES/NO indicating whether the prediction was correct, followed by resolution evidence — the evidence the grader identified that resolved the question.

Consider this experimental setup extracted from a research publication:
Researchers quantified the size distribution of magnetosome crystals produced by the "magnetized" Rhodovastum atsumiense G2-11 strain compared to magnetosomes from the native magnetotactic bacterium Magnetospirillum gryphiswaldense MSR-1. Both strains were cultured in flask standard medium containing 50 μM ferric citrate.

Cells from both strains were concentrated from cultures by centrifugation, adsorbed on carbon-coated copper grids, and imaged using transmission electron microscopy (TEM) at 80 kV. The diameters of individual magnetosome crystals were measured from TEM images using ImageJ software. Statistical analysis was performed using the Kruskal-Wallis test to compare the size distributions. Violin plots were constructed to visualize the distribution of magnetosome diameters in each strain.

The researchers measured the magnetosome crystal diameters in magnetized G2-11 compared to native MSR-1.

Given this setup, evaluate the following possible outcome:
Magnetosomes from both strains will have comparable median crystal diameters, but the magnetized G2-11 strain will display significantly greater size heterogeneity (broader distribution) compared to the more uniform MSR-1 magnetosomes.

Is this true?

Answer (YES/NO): NO